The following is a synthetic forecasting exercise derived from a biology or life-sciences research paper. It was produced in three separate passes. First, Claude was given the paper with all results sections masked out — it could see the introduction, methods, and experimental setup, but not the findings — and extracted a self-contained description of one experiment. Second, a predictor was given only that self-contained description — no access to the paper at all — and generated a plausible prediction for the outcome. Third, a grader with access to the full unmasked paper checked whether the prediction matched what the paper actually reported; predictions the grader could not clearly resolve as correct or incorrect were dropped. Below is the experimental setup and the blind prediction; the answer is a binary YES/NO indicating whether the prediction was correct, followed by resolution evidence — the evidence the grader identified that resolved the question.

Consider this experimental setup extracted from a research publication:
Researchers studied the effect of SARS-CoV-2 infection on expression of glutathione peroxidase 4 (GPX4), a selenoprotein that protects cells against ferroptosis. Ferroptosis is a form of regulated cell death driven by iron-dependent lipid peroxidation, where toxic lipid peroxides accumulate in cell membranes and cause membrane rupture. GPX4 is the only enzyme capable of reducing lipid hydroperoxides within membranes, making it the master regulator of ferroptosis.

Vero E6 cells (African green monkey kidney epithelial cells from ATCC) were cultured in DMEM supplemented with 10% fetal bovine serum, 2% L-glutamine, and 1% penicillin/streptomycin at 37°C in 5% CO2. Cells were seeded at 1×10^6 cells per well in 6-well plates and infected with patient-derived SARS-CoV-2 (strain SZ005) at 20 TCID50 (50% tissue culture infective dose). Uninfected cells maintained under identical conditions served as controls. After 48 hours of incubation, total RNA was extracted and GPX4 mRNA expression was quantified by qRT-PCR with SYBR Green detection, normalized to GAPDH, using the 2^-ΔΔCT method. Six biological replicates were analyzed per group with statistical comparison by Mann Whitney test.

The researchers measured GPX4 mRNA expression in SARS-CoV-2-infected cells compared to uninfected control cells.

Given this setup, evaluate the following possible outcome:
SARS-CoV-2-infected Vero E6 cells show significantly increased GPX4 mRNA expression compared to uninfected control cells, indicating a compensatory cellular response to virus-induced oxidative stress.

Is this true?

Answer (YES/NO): NO